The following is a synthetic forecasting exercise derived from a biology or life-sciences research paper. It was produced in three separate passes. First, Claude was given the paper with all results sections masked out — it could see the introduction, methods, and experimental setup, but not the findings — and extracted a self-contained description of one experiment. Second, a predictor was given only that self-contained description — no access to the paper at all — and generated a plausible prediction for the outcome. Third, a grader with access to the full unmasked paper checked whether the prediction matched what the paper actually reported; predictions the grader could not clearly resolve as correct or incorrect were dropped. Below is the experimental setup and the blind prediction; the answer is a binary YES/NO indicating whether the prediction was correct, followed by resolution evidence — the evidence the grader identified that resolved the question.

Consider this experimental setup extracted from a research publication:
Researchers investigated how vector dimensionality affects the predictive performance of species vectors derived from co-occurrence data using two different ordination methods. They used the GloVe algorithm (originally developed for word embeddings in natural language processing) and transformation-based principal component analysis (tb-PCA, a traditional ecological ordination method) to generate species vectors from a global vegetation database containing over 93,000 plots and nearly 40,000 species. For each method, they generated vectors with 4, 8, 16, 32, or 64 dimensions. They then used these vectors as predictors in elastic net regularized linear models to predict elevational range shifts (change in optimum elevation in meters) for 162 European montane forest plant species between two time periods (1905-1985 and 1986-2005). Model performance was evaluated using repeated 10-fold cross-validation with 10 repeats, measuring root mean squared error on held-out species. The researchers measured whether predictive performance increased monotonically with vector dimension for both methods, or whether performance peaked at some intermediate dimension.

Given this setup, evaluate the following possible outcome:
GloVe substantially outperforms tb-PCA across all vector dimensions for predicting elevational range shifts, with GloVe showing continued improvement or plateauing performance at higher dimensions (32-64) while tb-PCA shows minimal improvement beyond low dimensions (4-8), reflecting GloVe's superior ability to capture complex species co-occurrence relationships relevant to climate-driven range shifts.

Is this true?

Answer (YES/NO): NO